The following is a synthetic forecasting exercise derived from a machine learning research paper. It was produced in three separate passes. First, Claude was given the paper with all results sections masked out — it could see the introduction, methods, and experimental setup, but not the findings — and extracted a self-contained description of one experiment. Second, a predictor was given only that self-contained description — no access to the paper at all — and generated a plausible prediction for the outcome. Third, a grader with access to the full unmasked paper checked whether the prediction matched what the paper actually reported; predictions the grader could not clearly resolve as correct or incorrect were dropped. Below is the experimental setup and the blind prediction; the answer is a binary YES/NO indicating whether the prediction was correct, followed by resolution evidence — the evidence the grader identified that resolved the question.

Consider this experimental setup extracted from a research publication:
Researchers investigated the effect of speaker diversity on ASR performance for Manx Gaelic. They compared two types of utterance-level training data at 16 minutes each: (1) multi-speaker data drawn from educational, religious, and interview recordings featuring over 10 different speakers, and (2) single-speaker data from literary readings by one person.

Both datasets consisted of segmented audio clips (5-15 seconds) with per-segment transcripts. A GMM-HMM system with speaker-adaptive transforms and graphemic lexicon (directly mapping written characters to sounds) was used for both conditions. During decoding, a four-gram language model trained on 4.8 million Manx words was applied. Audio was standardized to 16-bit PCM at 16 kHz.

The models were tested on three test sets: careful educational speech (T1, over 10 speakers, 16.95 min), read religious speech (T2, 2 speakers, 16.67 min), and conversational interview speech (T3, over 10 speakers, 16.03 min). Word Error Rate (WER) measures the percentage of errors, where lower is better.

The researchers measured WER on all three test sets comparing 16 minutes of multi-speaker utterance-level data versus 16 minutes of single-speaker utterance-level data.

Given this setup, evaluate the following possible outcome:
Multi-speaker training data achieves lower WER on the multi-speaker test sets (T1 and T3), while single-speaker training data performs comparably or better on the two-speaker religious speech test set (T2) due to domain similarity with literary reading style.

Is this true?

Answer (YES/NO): NO